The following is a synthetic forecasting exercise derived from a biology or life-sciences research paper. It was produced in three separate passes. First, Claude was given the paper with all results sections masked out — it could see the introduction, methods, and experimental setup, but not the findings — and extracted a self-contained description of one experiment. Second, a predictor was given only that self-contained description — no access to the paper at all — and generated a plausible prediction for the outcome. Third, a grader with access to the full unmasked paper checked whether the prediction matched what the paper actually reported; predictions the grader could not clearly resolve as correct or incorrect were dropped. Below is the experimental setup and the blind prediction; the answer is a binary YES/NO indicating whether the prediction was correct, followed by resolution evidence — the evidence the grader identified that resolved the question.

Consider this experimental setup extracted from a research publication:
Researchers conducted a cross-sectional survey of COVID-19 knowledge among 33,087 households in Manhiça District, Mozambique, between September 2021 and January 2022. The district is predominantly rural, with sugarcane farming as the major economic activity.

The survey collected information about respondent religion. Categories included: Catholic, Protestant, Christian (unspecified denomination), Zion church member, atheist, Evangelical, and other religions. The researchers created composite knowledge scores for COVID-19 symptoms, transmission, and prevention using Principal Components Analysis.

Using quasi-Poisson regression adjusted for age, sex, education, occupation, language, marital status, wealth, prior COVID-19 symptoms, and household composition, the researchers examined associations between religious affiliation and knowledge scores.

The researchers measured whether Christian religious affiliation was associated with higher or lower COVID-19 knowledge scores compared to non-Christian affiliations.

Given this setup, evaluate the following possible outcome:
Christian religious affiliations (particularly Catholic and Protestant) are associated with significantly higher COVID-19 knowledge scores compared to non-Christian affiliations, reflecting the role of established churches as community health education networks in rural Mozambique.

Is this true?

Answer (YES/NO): NO